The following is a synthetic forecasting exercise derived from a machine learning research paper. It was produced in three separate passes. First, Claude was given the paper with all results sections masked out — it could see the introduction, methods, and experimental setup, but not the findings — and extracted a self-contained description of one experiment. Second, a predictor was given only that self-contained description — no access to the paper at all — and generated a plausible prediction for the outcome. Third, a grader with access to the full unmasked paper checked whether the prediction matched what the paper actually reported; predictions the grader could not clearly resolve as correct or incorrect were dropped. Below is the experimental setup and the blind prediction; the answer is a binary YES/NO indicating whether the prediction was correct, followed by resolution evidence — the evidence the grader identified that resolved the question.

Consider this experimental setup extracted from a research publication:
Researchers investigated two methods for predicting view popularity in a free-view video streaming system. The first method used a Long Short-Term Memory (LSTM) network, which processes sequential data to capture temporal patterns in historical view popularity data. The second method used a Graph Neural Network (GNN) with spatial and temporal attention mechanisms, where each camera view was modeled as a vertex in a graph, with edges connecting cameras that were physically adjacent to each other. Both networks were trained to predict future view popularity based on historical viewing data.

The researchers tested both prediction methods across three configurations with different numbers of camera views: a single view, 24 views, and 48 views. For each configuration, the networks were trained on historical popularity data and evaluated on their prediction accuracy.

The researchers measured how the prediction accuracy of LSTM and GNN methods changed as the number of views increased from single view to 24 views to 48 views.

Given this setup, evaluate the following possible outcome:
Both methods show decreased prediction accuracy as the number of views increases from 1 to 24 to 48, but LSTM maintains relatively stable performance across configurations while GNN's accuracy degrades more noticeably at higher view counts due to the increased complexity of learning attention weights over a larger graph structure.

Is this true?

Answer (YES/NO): NO